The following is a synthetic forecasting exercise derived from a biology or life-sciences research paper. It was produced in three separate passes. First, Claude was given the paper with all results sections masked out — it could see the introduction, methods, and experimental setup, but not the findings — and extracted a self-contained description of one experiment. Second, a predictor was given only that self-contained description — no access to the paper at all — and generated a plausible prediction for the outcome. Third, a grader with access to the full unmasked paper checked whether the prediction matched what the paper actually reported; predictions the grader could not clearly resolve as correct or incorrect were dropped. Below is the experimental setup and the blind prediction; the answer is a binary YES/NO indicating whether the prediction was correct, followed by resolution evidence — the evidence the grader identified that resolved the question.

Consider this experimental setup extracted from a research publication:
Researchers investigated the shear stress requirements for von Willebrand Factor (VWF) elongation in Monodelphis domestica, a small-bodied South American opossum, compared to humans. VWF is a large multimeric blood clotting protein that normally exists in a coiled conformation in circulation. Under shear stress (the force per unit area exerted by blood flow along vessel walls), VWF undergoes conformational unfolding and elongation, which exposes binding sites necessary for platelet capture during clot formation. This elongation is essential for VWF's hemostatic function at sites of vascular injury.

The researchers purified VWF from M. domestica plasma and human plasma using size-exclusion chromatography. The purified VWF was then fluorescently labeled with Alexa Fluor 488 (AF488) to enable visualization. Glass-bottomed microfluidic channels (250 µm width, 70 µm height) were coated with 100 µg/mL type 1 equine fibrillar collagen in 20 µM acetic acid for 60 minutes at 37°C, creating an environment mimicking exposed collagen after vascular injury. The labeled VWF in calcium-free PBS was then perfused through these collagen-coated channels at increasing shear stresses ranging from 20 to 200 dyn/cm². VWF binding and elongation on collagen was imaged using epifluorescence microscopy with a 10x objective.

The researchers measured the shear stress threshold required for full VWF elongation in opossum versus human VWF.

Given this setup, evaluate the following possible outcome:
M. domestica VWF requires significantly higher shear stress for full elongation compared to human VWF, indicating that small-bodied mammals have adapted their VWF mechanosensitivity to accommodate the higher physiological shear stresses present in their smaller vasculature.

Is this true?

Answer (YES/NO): NO